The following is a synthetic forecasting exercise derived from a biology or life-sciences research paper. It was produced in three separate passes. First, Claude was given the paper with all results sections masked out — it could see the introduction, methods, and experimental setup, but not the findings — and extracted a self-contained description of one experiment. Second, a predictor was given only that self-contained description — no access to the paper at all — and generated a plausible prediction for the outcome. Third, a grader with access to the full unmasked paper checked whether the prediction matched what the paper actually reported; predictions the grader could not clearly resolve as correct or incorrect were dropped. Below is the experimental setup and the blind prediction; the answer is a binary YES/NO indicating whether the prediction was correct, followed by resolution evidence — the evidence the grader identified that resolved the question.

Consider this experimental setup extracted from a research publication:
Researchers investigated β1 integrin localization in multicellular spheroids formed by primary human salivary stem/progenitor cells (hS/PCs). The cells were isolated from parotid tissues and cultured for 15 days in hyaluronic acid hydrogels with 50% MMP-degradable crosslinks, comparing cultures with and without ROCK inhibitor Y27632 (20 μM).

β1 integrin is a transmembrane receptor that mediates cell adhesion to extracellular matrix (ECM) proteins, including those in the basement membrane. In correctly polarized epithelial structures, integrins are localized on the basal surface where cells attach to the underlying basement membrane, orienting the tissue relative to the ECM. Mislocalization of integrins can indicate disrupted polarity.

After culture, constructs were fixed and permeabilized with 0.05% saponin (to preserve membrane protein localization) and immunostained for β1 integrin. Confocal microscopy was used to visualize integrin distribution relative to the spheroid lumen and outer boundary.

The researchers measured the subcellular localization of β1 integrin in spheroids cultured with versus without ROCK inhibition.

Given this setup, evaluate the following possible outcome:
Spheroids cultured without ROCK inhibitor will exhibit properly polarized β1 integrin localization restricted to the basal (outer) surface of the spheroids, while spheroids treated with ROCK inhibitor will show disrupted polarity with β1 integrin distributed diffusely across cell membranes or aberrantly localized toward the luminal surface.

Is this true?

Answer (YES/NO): NO